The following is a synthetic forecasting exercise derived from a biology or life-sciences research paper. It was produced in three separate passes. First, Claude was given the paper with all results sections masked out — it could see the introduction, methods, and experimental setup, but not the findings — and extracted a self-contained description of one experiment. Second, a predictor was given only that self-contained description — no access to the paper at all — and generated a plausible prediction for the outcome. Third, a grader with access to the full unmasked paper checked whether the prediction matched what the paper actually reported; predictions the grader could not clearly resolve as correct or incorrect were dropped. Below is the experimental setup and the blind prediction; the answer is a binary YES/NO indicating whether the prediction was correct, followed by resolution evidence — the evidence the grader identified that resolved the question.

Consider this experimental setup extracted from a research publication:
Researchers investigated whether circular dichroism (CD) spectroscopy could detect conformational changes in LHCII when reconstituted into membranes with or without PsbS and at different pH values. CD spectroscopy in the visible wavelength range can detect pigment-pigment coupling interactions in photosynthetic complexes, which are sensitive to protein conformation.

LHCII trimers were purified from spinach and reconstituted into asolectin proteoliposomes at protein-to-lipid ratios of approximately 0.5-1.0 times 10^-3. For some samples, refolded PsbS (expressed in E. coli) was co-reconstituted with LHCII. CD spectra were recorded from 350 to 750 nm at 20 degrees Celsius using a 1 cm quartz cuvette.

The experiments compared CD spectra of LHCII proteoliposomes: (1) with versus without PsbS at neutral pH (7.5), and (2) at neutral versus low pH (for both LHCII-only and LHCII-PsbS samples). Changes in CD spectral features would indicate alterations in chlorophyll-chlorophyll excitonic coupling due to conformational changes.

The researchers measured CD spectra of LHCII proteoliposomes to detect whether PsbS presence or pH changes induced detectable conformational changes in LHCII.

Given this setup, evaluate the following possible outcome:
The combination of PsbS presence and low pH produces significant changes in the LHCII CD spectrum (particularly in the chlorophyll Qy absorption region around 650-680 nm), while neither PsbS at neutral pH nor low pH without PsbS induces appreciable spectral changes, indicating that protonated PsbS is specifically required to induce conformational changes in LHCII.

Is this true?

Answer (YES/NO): NO